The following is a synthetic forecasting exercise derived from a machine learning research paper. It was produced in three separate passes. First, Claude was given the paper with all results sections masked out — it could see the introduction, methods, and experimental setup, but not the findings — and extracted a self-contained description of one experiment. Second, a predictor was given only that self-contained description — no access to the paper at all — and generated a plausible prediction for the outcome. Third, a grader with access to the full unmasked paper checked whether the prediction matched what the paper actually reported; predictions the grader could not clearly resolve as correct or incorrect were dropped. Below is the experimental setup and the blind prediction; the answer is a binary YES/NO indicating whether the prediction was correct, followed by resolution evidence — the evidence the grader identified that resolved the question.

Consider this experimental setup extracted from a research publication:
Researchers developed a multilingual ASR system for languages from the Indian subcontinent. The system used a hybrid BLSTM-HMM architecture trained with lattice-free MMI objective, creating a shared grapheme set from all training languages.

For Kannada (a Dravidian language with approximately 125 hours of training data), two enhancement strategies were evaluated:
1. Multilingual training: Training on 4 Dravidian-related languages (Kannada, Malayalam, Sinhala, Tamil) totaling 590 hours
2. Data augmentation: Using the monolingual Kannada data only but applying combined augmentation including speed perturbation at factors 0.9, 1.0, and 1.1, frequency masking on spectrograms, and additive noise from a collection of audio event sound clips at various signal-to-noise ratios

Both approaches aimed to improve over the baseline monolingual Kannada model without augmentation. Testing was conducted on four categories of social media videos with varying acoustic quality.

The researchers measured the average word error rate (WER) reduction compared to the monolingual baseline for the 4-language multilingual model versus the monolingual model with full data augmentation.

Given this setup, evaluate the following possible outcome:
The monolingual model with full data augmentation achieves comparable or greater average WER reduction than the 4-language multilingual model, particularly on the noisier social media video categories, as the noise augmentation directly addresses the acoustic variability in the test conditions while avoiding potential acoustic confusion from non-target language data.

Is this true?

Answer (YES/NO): YES